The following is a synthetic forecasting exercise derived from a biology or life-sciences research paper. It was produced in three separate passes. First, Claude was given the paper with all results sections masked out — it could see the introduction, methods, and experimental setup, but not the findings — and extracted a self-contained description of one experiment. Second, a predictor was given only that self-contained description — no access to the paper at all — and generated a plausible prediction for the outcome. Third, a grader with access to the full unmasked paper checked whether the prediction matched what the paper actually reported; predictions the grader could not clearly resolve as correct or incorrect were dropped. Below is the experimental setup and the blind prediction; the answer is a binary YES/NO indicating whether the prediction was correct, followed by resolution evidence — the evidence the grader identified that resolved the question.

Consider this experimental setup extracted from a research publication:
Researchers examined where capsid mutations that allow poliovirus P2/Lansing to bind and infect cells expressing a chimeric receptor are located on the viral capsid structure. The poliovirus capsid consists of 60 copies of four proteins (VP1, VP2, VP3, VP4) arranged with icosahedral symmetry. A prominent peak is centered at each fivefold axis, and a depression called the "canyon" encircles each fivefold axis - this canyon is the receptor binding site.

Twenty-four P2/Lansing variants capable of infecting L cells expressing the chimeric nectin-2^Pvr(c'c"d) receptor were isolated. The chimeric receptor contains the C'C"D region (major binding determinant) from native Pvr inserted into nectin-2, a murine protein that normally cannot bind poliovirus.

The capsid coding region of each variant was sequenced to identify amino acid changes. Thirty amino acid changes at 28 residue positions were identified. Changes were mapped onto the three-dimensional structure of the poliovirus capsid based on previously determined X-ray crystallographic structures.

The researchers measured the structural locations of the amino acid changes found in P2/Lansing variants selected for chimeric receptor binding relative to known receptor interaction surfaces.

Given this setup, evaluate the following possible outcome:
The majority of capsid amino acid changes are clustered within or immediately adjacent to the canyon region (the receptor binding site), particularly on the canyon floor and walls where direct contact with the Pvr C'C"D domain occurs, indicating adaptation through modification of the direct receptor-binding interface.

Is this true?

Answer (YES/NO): NO